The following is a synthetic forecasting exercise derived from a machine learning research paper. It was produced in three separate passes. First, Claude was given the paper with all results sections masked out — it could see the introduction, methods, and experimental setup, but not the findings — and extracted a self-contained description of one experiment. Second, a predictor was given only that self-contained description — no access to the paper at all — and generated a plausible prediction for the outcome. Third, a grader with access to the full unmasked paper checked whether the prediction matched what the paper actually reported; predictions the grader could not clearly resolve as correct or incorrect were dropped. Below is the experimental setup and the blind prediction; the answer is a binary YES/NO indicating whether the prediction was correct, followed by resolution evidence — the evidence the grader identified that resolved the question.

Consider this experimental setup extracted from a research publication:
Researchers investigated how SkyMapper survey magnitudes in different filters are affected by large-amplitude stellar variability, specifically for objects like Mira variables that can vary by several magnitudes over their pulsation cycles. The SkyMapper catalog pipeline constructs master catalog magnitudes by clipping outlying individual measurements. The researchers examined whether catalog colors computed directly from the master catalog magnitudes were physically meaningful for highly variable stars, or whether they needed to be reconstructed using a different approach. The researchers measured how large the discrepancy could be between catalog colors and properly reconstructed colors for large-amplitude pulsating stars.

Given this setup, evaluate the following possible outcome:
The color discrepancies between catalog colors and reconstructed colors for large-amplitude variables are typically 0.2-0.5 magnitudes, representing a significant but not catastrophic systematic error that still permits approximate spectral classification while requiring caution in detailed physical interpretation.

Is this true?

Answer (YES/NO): NO